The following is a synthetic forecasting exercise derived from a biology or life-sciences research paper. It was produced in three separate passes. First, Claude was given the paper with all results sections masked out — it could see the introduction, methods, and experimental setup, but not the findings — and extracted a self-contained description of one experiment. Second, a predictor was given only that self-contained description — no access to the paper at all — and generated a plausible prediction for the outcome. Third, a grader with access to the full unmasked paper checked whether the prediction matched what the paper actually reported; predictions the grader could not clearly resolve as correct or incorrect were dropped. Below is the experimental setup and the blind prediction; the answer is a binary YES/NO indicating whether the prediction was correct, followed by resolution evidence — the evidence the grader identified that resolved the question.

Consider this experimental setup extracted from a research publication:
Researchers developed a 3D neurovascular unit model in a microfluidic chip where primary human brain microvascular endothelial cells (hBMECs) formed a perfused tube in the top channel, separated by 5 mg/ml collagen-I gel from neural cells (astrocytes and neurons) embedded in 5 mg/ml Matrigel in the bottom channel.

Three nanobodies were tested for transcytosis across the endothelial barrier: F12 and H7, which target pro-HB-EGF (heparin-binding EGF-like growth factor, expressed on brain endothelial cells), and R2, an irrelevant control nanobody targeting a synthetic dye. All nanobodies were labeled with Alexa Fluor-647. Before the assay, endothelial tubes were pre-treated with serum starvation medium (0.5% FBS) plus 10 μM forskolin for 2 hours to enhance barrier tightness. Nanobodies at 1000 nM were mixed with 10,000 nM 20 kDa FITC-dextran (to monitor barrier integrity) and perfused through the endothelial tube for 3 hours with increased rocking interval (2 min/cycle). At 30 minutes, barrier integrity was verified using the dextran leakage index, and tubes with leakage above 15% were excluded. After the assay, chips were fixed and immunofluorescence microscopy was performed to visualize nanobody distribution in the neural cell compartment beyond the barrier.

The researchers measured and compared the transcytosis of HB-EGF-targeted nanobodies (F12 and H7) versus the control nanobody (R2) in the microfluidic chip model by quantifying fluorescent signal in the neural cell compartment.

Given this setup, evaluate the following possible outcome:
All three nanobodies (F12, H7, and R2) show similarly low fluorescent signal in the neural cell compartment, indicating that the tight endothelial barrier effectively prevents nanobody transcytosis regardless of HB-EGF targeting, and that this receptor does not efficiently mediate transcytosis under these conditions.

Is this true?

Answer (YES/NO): NO